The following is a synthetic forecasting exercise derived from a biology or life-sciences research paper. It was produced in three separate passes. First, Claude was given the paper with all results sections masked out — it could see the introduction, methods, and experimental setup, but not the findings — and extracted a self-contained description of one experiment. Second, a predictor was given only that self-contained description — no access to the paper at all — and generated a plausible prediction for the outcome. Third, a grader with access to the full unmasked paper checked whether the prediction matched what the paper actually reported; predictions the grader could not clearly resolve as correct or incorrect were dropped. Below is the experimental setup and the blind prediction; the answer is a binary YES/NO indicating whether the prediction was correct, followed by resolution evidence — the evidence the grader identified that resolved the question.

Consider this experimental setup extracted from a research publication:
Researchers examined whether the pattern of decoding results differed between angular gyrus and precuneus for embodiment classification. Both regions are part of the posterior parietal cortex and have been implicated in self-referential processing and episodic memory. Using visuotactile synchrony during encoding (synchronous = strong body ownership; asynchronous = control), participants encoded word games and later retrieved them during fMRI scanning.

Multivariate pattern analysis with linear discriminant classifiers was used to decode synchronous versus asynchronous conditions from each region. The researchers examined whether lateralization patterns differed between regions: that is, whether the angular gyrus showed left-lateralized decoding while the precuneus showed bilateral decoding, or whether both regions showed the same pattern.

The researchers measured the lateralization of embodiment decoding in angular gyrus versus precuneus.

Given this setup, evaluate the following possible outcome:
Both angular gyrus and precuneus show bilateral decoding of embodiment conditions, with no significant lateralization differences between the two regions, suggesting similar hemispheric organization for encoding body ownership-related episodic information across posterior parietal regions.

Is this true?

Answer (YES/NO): NO